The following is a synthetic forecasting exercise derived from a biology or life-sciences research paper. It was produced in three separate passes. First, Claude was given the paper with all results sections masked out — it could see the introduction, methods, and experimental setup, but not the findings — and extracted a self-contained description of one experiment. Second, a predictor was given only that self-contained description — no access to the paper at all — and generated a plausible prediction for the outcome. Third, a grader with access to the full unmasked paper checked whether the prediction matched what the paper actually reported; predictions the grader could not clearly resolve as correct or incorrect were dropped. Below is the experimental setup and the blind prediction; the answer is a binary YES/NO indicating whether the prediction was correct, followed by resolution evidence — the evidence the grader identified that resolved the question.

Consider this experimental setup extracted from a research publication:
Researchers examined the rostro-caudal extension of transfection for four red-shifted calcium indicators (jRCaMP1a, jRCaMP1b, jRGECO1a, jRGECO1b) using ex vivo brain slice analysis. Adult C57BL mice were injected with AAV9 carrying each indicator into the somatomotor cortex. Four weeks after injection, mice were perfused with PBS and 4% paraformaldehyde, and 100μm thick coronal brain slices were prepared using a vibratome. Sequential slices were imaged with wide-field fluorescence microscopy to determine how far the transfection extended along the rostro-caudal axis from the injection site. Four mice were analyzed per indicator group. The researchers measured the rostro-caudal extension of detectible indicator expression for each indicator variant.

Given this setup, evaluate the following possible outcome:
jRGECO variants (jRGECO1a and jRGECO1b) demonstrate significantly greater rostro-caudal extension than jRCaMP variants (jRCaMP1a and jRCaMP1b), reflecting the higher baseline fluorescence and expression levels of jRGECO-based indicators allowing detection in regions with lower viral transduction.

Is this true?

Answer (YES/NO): NO